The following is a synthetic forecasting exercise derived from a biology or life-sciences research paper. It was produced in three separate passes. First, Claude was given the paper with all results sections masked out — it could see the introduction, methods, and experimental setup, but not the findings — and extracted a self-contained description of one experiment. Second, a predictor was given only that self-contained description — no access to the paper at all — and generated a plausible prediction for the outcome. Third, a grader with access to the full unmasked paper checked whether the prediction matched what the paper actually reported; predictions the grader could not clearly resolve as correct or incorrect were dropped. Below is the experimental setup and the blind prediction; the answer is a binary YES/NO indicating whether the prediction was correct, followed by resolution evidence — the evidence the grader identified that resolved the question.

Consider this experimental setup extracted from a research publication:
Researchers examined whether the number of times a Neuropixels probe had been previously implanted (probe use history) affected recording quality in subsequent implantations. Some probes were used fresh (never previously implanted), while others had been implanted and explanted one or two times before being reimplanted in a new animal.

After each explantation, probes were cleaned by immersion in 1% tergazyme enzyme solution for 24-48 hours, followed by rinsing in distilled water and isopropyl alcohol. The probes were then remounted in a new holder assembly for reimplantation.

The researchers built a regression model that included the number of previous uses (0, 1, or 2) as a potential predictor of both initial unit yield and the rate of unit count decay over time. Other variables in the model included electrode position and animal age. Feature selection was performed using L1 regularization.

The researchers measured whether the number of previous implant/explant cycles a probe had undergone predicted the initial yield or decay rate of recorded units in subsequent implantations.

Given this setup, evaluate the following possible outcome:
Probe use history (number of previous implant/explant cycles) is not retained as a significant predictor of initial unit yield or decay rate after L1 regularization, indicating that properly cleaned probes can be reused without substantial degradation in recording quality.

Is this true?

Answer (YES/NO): NO